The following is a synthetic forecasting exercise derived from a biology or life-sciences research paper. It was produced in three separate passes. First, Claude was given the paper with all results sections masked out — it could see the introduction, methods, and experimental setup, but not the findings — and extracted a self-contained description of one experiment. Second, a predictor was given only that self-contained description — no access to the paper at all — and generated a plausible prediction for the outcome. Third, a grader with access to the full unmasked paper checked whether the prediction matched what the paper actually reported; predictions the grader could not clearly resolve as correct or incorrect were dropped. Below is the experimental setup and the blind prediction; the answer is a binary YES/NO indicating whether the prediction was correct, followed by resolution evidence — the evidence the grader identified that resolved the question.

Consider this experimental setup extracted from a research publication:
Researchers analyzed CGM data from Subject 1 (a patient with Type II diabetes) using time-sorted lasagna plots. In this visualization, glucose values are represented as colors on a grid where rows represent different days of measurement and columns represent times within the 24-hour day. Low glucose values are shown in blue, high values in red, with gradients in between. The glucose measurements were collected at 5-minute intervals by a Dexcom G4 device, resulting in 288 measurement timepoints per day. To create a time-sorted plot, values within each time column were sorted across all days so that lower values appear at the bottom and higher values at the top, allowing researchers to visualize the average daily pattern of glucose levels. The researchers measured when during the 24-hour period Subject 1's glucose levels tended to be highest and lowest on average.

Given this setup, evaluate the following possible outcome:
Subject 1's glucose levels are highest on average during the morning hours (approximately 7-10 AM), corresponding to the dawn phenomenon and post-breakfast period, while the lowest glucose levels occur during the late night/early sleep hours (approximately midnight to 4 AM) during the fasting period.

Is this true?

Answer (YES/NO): NO